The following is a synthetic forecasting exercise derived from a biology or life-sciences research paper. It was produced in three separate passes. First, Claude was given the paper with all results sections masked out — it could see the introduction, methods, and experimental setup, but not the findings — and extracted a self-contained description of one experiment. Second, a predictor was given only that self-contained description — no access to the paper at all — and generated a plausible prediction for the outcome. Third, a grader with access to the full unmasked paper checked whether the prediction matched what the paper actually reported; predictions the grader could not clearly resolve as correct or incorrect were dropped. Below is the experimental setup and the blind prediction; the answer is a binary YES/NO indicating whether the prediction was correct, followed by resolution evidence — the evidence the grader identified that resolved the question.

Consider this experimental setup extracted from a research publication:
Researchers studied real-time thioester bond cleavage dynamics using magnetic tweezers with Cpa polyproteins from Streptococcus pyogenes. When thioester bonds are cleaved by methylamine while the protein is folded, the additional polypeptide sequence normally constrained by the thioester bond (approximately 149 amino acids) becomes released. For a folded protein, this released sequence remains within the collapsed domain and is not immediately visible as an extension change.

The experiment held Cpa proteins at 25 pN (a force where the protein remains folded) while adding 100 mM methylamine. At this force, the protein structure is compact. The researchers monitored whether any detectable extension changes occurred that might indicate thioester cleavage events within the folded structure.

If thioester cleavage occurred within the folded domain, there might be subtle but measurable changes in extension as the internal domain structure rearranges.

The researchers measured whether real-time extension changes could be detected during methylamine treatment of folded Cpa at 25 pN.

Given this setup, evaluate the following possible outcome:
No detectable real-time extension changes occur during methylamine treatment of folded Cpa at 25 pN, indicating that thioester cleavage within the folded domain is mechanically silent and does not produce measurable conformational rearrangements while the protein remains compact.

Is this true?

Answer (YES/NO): NO